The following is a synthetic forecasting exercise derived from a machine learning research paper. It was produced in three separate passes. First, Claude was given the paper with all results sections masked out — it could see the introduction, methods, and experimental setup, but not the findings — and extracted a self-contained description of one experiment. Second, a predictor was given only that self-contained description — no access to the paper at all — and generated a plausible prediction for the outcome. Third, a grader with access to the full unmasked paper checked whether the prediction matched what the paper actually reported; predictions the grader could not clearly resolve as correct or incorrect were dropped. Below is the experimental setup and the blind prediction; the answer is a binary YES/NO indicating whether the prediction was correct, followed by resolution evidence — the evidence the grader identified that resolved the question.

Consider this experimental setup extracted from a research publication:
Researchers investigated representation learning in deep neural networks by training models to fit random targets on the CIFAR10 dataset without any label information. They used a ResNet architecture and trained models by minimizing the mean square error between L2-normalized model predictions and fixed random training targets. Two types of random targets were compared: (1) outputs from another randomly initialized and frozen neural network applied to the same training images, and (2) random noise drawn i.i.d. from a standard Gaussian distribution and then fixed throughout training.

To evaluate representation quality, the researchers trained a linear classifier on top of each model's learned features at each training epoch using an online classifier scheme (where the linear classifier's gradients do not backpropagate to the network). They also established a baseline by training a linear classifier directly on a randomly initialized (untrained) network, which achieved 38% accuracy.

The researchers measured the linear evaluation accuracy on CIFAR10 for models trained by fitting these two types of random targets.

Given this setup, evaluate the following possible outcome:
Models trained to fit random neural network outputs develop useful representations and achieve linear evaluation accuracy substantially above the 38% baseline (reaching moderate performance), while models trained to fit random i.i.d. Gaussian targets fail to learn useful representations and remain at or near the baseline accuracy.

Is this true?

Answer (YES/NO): NO